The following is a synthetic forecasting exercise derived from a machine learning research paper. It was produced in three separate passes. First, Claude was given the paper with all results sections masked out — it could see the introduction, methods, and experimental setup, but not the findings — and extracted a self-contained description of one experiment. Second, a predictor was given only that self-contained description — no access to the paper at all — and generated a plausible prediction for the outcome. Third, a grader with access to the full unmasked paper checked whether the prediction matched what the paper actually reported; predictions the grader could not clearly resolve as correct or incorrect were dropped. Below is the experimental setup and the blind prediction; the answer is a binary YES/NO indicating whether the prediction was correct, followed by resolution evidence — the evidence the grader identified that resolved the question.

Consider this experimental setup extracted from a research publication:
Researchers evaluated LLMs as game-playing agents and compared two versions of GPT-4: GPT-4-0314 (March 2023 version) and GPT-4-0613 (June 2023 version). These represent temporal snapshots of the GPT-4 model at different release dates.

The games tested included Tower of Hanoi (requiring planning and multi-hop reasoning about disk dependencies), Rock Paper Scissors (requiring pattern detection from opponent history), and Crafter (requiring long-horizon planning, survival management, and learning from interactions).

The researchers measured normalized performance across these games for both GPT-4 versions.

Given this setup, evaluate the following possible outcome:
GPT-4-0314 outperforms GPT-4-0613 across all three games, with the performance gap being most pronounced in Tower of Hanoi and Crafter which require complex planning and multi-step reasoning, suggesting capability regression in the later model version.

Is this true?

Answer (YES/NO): NO